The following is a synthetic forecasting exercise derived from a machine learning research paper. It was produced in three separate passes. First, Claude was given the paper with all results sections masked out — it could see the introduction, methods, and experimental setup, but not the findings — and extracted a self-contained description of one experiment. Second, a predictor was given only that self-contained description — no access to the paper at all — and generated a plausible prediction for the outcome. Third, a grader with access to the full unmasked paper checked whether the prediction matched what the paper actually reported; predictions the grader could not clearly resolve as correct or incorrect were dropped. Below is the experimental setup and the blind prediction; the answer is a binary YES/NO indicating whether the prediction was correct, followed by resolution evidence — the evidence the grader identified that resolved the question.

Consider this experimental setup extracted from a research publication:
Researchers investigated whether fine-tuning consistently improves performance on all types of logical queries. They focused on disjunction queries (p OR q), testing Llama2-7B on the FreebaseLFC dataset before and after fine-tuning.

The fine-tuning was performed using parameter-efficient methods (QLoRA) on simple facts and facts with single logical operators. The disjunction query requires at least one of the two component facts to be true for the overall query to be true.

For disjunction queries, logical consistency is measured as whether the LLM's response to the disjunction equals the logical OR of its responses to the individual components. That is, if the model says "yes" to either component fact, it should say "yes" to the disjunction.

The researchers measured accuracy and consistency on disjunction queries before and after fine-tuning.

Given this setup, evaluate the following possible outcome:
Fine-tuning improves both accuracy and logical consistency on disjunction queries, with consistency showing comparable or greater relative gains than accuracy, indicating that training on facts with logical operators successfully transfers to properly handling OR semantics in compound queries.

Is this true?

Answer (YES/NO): NO